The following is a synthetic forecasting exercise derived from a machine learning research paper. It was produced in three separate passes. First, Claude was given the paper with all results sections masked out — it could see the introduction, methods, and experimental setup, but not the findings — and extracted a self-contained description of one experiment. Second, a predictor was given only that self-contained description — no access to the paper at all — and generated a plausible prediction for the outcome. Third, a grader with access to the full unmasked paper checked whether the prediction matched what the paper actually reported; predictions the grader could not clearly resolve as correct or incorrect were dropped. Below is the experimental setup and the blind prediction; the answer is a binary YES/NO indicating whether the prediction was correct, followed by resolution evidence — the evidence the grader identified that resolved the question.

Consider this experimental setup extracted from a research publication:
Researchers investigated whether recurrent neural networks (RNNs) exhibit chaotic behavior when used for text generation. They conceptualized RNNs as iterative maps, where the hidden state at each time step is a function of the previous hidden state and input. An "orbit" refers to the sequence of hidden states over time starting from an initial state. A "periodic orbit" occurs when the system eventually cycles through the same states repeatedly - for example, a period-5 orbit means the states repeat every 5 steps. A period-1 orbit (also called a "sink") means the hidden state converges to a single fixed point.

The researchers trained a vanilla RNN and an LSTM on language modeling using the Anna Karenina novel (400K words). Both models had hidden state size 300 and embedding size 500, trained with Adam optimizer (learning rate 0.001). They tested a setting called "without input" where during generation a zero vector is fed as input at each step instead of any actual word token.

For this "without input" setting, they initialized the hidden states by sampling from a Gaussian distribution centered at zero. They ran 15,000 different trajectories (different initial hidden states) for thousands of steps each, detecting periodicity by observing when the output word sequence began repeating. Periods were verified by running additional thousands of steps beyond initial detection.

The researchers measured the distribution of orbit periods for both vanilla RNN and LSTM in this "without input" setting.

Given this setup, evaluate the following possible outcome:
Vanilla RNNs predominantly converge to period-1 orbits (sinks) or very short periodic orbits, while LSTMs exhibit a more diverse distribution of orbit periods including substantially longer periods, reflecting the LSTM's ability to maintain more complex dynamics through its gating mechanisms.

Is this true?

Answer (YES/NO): NO